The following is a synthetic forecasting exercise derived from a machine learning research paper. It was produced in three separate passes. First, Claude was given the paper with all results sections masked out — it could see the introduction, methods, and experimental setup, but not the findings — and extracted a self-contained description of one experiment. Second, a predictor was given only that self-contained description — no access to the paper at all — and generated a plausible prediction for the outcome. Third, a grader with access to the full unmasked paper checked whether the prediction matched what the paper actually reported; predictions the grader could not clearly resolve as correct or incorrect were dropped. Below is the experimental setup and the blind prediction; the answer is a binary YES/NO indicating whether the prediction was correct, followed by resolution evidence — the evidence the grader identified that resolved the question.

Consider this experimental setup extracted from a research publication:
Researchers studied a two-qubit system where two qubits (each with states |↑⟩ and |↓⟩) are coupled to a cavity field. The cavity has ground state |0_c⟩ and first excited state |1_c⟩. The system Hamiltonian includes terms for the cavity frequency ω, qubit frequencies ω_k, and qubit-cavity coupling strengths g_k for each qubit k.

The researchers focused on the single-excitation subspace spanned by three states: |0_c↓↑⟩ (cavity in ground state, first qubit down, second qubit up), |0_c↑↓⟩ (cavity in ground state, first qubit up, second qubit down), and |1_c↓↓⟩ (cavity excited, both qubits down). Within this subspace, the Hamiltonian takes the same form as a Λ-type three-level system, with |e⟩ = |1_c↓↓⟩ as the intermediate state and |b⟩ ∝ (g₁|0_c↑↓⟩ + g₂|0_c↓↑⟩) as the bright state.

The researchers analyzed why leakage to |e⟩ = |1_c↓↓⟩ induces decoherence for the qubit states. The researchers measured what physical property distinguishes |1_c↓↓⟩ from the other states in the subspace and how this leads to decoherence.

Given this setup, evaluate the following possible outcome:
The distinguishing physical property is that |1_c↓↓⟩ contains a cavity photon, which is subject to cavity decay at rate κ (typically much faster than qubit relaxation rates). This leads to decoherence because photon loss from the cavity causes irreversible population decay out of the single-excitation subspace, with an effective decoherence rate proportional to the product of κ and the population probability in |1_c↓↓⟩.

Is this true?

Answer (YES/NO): NO